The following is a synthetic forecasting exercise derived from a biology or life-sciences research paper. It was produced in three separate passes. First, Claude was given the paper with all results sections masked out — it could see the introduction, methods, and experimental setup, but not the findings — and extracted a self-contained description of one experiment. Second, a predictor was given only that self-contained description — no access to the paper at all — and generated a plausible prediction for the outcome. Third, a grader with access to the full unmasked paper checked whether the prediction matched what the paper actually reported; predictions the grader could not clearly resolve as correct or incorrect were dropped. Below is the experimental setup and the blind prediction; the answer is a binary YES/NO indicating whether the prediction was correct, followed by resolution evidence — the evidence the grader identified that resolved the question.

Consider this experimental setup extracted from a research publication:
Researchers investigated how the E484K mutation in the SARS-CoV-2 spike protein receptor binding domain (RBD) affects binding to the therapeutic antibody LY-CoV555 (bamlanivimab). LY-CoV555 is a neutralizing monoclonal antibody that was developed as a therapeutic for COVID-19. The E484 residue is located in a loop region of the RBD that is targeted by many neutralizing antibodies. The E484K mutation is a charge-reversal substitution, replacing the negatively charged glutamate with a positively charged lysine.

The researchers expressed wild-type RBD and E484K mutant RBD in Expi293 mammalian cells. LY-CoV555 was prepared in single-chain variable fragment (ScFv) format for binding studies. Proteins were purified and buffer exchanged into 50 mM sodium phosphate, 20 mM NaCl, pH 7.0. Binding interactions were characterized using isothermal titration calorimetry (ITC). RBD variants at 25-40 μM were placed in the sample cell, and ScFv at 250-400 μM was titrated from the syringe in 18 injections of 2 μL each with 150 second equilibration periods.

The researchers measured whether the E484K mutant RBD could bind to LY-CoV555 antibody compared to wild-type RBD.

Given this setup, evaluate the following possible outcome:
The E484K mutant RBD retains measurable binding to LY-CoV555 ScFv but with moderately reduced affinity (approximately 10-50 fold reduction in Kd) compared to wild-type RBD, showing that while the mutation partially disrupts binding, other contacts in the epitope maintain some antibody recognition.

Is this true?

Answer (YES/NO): NO